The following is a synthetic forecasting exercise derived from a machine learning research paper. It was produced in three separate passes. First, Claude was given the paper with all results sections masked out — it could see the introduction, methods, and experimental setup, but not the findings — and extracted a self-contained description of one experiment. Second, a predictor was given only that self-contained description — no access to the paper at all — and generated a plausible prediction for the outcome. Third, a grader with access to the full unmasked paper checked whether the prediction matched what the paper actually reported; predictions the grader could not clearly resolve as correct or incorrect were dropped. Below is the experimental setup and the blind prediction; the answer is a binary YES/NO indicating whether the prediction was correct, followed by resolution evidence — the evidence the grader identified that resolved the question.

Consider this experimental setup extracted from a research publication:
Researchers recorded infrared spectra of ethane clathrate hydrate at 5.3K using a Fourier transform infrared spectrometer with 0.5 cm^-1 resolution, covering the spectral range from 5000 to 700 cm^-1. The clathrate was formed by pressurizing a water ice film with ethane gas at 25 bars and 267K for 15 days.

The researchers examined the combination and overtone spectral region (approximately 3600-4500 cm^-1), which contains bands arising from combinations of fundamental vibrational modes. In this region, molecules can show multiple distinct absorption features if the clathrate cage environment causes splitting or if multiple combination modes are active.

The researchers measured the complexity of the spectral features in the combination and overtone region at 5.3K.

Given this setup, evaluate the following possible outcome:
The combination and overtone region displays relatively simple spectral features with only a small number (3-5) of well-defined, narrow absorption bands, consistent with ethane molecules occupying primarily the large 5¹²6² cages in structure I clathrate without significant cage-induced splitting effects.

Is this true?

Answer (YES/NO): NO